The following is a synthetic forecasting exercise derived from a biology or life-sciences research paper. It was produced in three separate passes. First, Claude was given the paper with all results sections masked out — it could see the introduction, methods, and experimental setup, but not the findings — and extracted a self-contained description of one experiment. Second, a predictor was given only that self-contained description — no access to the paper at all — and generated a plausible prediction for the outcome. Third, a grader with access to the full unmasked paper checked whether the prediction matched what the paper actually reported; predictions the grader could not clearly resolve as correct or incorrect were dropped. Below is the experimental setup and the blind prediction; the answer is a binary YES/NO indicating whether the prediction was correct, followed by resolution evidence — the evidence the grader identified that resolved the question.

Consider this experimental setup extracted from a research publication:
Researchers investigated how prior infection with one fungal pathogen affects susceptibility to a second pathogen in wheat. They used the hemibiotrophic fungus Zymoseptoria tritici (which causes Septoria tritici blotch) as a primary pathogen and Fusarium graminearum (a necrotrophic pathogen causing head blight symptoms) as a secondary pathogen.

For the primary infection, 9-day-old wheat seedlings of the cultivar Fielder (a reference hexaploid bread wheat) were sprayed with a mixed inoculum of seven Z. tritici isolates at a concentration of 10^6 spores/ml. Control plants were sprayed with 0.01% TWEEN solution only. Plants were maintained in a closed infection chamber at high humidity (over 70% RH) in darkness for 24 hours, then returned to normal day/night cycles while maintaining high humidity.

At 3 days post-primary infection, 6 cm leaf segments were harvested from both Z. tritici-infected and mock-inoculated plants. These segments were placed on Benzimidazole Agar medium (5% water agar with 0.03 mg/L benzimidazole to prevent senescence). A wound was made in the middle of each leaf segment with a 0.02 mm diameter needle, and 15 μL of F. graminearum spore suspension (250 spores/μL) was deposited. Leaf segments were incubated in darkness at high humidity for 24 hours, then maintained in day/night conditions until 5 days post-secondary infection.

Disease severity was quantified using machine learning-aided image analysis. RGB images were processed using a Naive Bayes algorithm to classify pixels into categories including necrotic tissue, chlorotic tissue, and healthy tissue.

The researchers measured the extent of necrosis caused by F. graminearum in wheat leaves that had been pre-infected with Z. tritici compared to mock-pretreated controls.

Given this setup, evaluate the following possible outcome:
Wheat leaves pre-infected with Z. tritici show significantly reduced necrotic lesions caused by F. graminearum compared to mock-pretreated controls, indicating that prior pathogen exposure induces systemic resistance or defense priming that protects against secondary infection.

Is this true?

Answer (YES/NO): NO